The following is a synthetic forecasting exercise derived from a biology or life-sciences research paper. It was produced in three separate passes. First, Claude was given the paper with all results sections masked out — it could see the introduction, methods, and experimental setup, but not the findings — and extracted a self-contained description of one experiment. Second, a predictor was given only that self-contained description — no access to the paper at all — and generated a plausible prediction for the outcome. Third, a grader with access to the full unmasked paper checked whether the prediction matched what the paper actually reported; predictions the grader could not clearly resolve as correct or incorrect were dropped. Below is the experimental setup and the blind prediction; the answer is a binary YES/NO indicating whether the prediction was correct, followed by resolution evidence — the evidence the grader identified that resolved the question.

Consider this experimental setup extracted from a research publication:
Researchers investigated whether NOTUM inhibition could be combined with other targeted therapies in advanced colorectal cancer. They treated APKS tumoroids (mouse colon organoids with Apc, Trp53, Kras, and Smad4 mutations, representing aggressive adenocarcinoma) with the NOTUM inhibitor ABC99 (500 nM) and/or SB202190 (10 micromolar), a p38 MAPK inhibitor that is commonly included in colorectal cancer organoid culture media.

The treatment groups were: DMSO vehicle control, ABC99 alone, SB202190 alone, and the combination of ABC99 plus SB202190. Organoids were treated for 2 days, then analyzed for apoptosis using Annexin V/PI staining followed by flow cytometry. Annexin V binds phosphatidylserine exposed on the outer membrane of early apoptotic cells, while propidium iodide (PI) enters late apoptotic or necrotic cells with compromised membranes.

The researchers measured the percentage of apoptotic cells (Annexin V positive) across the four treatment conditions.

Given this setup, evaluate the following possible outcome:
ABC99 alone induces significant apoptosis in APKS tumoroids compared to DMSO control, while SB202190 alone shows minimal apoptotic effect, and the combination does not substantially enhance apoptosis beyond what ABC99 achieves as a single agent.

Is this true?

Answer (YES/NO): NO